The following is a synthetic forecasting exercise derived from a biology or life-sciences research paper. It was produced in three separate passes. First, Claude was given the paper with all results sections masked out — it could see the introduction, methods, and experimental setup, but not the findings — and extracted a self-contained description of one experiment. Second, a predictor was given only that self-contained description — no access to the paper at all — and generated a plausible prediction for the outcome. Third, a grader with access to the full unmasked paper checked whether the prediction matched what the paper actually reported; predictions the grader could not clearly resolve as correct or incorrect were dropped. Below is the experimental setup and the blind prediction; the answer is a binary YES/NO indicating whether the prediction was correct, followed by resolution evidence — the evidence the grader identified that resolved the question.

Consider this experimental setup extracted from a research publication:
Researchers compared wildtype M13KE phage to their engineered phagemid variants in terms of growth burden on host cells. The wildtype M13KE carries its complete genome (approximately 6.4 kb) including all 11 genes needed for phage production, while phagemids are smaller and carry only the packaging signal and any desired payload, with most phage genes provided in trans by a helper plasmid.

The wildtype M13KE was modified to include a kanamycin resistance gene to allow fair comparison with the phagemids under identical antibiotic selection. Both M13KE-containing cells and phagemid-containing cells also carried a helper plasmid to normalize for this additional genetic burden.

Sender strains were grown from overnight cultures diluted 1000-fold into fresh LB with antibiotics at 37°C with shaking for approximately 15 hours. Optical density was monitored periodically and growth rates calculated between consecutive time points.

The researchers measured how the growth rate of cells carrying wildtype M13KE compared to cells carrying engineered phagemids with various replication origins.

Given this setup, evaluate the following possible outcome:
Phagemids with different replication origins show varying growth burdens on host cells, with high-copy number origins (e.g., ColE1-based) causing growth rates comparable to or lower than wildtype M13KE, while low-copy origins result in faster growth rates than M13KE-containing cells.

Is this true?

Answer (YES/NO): NO